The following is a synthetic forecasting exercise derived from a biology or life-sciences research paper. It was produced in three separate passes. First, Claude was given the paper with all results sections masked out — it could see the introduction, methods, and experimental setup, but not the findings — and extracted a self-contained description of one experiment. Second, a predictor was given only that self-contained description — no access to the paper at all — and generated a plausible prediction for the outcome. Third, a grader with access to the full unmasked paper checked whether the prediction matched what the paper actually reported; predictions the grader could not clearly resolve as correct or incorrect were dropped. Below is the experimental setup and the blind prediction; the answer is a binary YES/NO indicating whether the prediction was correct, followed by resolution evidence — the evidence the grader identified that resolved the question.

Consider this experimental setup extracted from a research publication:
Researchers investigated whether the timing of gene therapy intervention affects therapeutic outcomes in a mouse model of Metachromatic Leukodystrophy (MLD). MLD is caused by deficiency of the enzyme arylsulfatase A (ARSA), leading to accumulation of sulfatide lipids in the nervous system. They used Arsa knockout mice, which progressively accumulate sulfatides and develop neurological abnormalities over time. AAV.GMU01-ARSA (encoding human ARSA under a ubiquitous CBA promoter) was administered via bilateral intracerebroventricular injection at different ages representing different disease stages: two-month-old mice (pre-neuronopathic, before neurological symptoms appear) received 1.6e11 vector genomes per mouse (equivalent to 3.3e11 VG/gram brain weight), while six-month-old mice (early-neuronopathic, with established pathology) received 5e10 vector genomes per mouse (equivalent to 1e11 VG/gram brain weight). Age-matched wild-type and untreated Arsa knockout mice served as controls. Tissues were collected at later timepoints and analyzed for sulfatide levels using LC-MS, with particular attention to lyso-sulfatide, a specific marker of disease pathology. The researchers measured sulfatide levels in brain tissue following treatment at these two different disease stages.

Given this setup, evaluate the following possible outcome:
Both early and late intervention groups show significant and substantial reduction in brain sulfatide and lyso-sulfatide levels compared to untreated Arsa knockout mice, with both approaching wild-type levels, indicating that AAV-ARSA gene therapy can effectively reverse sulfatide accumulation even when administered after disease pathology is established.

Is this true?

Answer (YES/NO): YES